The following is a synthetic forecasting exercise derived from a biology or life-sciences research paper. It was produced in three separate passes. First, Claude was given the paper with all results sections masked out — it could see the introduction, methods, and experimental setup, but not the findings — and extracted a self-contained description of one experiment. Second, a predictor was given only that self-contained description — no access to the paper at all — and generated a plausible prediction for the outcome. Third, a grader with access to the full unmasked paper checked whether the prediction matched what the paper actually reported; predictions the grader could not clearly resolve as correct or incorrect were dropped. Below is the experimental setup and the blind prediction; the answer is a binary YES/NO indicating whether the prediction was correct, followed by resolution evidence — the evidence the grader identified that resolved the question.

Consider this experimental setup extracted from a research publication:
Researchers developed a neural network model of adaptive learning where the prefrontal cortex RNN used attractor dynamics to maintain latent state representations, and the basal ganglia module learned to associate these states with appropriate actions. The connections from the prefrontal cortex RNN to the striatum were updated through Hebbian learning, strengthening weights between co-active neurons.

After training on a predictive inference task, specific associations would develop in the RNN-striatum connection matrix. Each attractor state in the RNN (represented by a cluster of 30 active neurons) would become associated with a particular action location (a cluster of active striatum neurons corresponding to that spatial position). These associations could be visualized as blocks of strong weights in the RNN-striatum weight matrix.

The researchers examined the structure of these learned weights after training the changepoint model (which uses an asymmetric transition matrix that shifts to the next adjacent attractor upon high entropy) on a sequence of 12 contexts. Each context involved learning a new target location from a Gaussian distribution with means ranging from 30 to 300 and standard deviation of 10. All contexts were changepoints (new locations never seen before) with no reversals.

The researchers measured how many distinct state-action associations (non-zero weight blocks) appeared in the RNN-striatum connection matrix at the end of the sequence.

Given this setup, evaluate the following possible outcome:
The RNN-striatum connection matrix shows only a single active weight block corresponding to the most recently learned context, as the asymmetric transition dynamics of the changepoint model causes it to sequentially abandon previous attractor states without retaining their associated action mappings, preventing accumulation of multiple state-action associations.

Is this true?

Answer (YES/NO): NO